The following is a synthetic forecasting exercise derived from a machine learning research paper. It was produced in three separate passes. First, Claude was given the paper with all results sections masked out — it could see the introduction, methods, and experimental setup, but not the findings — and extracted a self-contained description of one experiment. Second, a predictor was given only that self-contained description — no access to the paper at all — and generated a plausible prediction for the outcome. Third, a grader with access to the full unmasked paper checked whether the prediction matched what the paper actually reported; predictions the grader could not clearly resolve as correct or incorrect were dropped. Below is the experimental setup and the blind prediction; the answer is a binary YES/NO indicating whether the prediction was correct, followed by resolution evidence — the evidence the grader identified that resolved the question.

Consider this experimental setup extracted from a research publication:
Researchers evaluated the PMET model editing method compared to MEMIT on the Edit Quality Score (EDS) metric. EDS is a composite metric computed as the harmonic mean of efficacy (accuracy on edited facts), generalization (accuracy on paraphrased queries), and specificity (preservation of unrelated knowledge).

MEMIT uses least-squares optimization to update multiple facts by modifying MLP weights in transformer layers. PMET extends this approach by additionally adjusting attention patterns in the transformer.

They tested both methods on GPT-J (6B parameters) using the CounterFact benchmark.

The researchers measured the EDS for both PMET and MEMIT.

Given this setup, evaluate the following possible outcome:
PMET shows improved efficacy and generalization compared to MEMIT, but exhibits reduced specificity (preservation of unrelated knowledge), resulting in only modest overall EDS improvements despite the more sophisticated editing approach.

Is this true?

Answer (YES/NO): NO